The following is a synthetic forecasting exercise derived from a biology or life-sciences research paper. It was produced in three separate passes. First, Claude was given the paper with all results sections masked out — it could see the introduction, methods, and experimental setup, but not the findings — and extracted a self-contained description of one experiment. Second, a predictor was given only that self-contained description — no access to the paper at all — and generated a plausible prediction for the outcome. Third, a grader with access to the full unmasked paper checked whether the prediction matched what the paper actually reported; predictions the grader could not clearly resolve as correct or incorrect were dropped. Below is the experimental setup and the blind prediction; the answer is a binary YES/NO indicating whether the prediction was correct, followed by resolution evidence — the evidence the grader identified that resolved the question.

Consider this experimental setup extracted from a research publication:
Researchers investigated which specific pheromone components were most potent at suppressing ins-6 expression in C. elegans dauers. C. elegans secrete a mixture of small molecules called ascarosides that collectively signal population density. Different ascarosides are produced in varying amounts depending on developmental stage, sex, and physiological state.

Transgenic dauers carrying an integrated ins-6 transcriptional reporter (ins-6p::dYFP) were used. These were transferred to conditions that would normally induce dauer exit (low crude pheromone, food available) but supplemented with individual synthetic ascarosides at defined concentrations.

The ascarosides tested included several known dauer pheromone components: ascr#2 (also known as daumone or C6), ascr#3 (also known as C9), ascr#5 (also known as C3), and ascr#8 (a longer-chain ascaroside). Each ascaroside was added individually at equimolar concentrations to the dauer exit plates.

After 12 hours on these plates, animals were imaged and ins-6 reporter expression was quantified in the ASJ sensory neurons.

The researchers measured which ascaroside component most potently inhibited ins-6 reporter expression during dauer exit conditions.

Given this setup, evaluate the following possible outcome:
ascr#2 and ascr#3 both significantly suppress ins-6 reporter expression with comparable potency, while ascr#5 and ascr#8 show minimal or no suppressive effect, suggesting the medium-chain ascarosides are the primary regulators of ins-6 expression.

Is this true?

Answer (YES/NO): NO